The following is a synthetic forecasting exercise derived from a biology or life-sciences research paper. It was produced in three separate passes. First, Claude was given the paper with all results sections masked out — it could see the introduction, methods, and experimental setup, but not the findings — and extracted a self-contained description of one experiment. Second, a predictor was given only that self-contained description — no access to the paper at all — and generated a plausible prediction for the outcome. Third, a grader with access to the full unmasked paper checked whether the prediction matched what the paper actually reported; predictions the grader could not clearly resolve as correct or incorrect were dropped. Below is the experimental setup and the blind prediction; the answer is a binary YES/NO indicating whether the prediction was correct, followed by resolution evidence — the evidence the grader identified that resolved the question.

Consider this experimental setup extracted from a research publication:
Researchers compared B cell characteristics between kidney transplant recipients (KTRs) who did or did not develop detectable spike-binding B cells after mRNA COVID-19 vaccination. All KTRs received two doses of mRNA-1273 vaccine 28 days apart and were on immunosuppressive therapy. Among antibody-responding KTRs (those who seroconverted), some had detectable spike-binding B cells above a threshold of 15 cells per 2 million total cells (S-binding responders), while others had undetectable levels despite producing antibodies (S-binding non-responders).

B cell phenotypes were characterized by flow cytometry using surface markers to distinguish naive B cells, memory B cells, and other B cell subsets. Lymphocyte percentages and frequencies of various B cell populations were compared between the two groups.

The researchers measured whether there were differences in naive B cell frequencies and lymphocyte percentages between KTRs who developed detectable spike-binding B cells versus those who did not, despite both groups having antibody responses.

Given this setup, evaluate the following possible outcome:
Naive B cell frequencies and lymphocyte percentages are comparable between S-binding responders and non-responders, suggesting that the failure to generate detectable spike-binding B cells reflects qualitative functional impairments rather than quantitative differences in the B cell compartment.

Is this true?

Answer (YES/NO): NO